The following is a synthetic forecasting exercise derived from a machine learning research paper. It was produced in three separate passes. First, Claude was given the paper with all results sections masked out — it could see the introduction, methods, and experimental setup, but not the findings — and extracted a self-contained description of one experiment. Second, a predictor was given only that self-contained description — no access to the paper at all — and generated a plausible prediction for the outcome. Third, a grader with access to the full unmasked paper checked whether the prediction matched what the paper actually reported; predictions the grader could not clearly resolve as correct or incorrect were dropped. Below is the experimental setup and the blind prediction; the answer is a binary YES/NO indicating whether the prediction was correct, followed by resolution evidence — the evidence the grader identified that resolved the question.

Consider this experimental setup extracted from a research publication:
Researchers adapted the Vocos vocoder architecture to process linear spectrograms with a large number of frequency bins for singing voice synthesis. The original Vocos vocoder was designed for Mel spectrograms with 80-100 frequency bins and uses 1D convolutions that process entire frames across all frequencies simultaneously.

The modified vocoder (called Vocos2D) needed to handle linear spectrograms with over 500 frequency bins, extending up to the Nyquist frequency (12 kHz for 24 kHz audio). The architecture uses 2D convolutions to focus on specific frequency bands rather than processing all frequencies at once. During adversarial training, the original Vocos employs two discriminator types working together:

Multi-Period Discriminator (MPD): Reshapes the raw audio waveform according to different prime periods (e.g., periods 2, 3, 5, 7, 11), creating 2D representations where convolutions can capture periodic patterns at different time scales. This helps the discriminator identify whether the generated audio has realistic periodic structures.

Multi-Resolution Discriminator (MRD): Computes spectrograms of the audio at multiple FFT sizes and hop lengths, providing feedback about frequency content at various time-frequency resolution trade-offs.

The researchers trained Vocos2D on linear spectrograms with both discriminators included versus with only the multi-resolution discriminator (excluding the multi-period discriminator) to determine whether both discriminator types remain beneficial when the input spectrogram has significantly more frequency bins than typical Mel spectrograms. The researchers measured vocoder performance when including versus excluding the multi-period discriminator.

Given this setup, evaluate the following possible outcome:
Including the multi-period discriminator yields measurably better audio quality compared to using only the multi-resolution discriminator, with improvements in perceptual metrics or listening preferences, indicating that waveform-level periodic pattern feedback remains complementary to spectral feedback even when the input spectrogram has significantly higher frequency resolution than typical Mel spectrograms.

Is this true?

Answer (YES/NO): NO